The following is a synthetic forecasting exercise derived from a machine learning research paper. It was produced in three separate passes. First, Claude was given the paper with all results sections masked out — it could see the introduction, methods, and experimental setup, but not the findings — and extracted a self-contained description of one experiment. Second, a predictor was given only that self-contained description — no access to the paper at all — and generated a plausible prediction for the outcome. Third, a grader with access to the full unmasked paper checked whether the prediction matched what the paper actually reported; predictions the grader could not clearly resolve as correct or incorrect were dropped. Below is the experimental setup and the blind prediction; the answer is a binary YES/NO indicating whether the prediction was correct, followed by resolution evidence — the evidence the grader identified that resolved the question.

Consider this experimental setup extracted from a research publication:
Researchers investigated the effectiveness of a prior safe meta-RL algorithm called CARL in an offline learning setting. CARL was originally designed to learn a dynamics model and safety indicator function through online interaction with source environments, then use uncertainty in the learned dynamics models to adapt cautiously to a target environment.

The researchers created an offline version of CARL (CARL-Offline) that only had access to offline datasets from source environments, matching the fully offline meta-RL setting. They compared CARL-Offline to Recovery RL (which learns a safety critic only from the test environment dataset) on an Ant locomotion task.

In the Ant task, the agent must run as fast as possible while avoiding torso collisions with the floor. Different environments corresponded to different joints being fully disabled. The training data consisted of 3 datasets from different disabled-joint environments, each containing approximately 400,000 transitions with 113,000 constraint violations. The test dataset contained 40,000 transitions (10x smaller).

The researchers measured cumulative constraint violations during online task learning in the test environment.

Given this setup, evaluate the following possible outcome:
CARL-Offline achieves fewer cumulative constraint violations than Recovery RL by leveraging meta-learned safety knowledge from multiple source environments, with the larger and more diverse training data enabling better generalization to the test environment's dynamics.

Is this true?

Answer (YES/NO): NO